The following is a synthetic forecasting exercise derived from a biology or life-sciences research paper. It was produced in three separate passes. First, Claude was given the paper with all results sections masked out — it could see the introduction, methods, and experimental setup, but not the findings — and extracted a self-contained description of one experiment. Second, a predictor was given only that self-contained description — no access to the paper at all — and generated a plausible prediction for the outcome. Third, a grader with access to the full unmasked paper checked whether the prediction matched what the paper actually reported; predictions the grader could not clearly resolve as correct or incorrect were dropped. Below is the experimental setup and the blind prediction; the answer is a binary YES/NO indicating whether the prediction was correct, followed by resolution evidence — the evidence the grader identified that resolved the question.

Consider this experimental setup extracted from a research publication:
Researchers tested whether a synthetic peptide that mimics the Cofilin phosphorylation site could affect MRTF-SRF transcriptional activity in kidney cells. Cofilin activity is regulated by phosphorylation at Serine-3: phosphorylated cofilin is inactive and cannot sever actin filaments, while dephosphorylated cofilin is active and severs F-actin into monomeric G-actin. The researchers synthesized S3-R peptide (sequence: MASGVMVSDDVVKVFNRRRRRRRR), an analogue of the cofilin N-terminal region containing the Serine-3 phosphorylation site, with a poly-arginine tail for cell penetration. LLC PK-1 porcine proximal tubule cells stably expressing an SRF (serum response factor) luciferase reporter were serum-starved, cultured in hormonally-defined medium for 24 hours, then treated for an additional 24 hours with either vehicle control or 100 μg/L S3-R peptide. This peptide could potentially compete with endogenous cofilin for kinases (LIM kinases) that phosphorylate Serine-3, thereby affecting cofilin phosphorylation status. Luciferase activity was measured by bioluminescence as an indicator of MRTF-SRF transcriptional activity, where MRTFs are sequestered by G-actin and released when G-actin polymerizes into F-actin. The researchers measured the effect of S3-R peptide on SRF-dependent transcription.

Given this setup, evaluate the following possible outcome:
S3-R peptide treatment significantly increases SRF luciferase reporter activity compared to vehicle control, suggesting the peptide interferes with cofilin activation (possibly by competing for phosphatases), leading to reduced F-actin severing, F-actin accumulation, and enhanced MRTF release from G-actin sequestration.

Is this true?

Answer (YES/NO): NO